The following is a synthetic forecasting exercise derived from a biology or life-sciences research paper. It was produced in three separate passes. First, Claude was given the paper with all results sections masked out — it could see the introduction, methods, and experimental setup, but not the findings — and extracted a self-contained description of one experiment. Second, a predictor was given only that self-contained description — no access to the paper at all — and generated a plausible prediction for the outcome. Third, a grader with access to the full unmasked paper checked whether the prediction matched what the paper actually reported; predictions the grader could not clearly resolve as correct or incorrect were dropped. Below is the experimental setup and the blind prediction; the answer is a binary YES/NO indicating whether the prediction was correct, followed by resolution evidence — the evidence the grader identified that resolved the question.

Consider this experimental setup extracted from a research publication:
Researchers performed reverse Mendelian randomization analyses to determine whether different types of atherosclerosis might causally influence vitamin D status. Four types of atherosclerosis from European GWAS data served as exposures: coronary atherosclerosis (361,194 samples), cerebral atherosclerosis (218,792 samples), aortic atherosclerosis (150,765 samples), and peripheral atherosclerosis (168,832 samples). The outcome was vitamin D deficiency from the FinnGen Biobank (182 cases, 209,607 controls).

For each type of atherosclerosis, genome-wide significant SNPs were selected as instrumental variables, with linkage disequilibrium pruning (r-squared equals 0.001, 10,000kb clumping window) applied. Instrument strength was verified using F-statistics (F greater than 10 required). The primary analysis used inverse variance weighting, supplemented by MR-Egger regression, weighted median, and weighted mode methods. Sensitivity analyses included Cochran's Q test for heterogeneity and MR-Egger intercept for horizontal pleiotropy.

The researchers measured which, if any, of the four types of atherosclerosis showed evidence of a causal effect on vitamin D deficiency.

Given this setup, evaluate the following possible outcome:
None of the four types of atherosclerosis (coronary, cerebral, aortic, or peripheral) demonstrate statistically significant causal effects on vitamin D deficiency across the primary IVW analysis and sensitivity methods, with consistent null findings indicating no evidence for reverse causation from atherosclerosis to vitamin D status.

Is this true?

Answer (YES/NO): NO